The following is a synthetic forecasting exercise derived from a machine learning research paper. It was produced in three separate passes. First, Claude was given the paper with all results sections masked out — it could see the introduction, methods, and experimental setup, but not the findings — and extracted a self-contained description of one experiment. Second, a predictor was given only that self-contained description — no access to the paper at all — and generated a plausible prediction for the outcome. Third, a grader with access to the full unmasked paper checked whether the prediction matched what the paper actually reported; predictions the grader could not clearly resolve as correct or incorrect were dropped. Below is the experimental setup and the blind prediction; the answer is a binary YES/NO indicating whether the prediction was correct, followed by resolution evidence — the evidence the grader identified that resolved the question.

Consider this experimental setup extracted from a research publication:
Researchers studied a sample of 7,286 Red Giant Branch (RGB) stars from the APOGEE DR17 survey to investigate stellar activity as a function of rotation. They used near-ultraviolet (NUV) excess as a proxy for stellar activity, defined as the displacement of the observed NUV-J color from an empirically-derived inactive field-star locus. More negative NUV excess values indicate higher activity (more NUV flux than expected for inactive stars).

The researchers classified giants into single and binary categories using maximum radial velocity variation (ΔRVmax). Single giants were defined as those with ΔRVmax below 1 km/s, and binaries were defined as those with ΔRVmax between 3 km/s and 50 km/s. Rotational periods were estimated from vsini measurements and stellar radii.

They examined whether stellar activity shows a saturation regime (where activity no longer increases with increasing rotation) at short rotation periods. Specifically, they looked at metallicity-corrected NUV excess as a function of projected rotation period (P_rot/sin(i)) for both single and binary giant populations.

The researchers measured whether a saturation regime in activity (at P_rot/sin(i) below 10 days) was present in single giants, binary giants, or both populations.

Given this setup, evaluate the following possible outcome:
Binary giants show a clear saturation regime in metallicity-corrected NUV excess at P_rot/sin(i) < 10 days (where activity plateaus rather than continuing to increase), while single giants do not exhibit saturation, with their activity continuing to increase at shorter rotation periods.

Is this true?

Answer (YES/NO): NO